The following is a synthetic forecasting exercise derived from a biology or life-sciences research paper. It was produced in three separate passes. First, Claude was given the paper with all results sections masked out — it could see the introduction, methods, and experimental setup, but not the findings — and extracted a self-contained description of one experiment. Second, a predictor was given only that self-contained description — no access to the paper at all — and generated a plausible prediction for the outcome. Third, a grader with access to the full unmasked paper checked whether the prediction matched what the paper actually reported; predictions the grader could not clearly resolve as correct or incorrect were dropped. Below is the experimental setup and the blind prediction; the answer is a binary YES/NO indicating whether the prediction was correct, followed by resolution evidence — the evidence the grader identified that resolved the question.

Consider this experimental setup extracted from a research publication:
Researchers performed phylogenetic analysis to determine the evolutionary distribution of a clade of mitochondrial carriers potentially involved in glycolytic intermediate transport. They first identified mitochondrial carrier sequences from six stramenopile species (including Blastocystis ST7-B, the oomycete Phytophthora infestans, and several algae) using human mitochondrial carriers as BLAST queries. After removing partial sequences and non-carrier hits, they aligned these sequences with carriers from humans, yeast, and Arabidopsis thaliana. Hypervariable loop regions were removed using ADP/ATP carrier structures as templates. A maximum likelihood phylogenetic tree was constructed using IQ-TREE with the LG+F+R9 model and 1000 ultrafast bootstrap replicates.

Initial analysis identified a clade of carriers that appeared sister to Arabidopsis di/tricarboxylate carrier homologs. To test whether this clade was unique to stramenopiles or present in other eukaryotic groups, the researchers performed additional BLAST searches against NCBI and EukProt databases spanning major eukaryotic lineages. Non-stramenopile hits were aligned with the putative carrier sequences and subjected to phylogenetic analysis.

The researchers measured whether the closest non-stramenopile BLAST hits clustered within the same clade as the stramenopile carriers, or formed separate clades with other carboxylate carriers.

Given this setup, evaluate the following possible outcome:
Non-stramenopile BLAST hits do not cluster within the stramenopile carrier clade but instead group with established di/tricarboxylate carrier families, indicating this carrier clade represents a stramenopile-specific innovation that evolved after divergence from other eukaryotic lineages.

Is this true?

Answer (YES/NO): YES